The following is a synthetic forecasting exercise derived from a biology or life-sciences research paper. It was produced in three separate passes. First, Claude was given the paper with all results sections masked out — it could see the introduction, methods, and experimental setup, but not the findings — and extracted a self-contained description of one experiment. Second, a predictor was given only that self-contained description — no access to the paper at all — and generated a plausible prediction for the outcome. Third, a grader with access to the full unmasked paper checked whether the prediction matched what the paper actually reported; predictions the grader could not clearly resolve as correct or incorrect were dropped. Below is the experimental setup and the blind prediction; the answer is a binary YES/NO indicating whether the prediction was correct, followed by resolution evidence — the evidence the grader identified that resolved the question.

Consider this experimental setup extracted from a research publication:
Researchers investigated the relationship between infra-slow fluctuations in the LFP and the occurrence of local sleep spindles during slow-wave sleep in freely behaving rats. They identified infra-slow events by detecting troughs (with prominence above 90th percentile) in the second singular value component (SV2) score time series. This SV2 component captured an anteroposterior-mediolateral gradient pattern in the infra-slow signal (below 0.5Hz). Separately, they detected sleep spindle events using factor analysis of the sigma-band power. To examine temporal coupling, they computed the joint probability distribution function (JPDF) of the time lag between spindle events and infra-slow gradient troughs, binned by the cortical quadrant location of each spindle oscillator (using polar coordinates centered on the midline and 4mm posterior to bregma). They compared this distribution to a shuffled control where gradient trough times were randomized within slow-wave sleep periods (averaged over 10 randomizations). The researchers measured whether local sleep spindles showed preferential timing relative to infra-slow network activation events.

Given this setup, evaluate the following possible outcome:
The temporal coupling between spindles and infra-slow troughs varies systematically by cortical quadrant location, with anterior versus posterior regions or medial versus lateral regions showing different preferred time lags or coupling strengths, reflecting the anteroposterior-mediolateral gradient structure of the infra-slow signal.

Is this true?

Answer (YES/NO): NO